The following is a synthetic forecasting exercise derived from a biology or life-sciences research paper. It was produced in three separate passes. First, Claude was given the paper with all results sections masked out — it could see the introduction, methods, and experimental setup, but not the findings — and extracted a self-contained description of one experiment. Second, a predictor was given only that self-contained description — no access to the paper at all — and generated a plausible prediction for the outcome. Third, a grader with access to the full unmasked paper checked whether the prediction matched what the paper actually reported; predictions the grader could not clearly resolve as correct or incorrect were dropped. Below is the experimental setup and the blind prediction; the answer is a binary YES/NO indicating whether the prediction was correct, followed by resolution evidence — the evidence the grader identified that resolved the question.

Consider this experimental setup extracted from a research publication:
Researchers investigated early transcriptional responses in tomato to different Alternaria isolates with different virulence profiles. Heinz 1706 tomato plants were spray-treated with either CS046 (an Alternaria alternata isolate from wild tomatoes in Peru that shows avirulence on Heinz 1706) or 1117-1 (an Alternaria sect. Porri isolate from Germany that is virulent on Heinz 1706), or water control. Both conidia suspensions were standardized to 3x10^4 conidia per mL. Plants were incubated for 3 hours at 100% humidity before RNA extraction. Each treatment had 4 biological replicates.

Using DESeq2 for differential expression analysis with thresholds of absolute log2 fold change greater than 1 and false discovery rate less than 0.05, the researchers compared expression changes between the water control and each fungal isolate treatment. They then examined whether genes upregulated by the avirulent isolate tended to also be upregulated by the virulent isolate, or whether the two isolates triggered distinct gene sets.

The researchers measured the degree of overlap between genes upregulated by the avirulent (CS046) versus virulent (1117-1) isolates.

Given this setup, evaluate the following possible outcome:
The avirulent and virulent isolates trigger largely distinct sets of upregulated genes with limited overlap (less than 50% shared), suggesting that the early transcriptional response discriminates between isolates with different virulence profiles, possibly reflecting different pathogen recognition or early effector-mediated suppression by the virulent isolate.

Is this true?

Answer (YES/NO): YES